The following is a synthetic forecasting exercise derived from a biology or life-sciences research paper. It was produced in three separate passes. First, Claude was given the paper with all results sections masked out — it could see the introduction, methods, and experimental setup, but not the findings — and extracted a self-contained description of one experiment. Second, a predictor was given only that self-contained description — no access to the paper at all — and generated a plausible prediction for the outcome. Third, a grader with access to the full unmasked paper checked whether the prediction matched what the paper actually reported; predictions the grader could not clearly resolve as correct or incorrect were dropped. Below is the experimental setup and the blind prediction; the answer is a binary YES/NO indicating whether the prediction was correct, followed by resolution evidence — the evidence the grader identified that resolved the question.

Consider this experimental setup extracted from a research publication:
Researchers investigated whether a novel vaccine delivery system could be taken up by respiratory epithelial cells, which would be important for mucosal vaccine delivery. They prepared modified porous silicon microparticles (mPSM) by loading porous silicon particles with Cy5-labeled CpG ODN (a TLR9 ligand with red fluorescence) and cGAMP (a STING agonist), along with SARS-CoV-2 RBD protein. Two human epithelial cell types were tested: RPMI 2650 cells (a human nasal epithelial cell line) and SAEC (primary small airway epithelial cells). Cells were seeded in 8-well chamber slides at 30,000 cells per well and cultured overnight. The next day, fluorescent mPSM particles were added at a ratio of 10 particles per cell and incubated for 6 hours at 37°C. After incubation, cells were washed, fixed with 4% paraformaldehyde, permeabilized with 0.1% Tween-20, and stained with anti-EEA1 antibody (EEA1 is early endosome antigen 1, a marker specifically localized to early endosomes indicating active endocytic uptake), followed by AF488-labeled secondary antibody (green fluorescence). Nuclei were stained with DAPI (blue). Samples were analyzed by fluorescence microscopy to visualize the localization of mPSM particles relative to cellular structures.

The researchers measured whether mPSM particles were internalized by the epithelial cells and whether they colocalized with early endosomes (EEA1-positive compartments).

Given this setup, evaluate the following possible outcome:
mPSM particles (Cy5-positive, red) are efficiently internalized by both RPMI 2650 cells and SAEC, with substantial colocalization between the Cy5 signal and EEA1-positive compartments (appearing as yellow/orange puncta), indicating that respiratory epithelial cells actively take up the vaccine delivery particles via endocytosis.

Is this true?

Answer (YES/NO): YES